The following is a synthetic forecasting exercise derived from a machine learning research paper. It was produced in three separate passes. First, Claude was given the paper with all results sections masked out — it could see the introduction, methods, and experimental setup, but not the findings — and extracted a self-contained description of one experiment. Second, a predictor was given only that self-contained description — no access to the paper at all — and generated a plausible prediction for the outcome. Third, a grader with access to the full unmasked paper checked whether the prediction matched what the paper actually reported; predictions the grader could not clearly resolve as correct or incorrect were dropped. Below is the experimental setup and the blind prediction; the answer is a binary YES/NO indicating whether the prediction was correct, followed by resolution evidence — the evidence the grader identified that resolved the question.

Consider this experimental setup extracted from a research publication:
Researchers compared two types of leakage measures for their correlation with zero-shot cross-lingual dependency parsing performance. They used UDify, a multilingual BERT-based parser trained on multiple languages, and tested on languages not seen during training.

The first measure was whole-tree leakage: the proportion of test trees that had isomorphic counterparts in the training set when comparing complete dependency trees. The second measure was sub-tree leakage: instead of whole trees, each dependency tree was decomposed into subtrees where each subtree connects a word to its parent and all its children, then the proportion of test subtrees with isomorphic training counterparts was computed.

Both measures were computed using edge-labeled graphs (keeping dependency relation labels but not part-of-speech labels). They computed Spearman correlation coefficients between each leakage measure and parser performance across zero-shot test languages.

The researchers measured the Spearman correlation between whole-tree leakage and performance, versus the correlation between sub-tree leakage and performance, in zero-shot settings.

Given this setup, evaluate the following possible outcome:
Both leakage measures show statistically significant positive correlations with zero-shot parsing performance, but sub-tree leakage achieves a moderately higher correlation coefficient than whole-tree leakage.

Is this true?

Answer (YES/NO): NO